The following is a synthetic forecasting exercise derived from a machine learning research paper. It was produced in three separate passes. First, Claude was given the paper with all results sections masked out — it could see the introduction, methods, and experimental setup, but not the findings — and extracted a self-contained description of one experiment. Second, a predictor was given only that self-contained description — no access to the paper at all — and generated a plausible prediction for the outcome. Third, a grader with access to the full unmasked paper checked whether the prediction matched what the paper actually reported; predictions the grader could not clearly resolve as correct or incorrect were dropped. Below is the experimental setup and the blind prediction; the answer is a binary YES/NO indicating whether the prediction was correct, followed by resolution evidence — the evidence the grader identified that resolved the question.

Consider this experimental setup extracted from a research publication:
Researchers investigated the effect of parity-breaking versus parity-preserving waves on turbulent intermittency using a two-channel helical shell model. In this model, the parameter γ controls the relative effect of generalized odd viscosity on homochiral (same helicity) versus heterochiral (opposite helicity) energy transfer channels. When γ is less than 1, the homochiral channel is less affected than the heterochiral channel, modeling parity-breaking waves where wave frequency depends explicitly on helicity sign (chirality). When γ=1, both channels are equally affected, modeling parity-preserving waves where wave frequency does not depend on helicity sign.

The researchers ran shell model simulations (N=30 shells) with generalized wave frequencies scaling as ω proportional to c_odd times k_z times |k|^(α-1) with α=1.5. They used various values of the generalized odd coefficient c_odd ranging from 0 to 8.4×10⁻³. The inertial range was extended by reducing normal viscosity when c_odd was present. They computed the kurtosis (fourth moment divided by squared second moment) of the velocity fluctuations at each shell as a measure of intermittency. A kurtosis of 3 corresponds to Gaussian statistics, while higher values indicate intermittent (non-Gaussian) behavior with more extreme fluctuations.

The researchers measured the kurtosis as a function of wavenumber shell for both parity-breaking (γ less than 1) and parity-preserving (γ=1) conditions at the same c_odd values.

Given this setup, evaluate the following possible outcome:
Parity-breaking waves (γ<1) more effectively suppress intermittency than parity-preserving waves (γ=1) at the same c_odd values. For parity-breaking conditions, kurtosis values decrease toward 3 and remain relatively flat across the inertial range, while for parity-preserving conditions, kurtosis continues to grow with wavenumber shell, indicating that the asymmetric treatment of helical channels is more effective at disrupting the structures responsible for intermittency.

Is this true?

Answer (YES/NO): YES